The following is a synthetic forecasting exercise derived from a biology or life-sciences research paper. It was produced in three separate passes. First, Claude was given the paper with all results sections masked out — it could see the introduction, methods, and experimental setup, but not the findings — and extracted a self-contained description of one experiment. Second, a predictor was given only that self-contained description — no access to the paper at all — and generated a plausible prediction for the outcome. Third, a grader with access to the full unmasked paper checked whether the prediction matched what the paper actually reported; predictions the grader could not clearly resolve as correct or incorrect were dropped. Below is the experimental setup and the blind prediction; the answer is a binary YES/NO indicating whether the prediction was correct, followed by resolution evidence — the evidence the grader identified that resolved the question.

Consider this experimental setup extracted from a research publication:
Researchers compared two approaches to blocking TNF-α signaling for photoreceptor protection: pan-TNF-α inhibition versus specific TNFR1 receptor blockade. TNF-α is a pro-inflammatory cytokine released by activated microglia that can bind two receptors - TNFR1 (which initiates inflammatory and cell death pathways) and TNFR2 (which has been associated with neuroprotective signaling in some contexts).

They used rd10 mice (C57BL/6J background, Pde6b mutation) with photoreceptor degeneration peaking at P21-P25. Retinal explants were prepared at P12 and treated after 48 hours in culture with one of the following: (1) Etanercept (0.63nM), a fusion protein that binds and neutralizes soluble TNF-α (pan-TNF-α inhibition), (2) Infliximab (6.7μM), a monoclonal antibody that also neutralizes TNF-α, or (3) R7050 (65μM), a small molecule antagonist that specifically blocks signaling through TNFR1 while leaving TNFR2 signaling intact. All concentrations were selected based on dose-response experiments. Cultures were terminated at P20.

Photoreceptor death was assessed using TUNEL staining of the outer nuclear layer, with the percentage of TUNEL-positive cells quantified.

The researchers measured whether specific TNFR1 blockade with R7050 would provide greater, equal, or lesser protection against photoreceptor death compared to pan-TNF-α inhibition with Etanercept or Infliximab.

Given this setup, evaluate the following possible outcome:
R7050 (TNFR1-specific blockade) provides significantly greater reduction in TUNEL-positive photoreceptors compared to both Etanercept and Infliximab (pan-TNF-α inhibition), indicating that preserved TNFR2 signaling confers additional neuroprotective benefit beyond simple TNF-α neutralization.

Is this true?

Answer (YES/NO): YES